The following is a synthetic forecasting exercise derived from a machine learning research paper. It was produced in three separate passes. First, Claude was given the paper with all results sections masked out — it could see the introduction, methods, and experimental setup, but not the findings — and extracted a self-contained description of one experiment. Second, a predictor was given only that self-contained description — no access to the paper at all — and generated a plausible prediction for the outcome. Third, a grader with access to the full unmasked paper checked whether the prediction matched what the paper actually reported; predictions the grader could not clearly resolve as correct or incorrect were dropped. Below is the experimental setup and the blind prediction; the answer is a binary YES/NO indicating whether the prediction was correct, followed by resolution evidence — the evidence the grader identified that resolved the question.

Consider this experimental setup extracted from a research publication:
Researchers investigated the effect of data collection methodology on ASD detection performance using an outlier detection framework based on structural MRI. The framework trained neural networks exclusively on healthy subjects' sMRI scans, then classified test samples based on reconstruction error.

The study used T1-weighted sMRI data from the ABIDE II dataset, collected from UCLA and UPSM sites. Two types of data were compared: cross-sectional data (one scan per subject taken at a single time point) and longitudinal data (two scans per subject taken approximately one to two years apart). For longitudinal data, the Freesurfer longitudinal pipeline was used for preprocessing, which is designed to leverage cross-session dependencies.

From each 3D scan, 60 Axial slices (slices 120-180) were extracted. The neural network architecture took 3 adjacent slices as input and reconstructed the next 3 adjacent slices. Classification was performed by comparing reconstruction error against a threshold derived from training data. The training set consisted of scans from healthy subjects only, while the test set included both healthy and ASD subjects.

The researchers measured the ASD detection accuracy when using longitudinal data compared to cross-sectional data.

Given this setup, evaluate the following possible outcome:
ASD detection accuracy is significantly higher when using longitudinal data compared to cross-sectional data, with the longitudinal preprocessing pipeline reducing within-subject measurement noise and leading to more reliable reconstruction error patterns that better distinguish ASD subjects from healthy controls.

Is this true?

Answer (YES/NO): YES